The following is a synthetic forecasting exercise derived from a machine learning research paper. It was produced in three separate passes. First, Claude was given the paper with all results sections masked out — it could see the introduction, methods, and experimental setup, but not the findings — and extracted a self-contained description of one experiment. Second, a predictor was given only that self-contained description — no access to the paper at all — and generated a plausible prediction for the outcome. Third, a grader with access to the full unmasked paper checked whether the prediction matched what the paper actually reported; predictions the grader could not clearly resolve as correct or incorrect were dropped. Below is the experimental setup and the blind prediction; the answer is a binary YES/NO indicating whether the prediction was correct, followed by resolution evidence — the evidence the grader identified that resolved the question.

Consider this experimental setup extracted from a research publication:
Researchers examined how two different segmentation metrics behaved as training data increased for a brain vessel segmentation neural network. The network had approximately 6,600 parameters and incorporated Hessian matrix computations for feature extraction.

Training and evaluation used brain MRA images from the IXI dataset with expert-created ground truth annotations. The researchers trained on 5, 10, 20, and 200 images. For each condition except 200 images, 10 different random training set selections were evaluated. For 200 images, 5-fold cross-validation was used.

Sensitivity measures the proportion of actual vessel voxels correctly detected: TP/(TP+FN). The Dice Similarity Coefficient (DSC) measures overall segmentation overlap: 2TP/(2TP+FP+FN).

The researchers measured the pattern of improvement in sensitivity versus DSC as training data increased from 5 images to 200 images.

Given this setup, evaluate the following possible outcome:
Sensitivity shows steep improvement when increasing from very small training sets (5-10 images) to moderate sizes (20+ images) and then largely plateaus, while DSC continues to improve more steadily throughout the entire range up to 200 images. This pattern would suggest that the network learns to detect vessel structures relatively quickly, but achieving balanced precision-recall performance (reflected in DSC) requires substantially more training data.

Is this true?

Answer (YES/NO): YES